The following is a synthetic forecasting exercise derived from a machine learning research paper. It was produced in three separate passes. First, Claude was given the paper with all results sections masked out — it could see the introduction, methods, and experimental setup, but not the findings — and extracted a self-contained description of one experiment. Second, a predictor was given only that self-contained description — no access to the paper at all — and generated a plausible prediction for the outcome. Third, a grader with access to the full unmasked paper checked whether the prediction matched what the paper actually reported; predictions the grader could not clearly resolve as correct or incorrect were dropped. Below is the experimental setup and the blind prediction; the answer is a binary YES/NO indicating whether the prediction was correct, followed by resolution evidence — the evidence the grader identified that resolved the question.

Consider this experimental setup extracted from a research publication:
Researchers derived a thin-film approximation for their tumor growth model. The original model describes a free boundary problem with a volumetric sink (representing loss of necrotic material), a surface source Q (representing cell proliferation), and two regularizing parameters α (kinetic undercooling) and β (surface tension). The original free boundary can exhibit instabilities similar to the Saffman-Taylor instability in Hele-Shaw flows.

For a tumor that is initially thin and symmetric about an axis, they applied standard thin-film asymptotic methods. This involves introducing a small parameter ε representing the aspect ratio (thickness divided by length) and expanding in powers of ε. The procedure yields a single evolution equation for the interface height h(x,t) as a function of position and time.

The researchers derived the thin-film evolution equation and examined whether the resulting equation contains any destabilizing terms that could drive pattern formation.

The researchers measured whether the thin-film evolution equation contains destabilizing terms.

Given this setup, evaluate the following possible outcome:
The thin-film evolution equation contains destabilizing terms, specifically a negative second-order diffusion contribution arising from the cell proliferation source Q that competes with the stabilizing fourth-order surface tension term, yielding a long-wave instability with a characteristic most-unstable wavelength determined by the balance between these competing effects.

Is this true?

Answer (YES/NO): NO